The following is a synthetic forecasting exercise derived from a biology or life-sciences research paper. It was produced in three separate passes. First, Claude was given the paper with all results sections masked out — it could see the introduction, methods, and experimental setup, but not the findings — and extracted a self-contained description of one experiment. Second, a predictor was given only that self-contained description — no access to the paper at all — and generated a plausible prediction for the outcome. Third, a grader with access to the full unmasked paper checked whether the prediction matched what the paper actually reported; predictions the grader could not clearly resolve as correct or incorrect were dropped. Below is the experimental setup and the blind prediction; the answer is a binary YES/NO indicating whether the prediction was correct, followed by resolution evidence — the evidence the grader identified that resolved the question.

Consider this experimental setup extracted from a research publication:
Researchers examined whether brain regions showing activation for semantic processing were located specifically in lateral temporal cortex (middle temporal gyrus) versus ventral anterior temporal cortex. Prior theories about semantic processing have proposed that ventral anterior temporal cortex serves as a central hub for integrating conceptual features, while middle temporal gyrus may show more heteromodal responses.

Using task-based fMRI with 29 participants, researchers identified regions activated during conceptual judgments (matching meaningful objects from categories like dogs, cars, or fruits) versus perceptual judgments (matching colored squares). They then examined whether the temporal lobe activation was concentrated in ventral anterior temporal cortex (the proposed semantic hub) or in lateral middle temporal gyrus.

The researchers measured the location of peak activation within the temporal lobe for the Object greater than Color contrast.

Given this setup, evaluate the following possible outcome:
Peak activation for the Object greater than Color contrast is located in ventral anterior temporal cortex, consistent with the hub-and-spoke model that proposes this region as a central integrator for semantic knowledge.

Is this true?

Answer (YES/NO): NO